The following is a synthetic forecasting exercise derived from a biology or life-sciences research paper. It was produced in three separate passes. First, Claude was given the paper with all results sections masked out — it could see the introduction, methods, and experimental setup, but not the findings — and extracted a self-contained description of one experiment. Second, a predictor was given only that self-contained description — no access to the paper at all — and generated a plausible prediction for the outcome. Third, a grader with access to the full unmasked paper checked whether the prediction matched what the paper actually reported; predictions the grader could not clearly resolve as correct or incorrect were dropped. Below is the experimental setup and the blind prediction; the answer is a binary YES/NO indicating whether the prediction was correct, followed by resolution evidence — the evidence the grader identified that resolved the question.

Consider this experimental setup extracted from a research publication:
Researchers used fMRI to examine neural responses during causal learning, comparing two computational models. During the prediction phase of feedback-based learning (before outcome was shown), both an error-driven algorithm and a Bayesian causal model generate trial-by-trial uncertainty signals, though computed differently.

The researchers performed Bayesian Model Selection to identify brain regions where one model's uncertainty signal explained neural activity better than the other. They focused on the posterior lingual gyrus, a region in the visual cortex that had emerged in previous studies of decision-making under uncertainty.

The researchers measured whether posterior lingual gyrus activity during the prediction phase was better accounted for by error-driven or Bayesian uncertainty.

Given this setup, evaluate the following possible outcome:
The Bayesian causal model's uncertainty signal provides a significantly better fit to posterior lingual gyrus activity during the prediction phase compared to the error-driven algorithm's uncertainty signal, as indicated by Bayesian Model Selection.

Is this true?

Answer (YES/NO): NO